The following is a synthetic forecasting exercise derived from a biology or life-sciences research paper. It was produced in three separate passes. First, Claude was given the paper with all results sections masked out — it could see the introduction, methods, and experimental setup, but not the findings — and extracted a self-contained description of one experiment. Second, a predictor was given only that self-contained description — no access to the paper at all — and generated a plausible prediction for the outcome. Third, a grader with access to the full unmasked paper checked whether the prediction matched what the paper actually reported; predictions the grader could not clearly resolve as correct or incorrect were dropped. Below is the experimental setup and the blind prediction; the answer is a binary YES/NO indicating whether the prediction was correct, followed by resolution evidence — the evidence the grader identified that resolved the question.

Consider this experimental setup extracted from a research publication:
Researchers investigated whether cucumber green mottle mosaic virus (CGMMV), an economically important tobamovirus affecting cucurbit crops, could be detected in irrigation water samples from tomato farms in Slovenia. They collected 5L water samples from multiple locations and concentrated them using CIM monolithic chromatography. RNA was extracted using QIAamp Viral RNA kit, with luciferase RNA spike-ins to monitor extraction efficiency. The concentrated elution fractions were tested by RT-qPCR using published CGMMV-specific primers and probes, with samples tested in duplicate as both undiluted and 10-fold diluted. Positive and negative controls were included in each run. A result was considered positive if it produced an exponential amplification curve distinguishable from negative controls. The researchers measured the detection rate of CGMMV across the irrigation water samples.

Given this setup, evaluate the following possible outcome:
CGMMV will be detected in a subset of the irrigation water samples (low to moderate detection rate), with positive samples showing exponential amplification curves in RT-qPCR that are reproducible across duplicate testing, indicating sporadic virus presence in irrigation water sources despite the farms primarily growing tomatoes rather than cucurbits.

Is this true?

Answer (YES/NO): NO